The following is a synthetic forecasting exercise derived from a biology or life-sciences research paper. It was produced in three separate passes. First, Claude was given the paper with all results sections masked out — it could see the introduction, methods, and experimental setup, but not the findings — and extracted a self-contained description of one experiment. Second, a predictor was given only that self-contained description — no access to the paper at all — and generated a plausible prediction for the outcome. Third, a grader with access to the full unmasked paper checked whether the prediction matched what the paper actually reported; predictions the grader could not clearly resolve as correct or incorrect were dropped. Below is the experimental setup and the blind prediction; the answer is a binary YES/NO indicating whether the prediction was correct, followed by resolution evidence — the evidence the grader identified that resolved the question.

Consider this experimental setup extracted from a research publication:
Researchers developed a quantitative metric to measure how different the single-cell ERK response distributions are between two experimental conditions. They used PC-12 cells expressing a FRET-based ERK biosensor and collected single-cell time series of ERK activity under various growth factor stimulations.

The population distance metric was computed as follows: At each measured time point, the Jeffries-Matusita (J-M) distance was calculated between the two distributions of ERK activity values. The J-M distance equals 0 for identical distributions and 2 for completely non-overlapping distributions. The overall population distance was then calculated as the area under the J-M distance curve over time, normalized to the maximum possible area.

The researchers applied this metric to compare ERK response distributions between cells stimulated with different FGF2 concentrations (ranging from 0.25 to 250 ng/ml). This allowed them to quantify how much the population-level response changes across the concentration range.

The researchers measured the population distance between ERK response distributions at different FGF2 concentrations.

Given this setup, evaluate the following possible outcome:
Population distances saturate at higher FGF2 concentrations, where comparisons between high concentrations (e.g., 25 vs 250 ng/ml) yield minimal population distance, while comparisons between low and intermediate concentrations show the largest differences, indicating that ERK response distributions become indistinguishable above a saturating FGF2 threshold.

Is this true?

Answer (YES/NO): NO